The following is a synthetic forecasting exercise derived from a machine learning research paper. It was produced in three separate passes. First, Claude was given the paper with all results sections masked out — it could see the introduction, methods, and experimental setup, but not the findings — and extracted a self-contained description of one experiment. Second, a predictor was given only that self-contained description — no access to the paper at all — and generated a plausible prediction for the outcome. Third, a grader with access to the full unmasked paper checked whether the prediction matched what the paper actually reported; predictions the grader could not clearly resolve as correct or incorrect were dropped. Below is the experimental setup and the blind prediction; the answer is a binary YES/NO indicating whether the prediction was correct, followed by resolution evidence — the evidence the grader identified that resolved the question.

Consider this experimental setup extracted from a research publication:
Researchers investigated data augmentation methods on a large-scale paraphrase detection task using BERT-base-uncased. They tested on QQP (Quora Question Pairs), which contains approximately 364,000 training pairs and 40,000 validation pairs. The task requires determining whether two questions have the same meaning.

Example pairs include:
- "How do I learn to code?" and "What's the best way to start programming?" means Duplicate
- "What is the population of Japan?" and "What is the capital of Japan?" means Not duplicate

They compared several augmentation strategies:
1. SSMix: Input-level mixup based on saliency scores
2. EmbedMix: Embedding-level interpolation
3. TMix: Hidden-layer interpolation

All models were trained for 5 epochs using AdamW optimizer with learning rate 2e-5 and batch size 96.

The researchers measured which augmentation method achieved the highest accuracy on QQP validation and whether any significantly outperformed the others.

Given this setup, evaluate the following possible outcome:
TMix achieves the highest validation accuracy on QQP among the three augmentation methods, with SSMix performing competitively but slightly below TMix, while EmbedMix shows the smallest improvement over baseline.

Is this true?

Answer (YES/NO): NO